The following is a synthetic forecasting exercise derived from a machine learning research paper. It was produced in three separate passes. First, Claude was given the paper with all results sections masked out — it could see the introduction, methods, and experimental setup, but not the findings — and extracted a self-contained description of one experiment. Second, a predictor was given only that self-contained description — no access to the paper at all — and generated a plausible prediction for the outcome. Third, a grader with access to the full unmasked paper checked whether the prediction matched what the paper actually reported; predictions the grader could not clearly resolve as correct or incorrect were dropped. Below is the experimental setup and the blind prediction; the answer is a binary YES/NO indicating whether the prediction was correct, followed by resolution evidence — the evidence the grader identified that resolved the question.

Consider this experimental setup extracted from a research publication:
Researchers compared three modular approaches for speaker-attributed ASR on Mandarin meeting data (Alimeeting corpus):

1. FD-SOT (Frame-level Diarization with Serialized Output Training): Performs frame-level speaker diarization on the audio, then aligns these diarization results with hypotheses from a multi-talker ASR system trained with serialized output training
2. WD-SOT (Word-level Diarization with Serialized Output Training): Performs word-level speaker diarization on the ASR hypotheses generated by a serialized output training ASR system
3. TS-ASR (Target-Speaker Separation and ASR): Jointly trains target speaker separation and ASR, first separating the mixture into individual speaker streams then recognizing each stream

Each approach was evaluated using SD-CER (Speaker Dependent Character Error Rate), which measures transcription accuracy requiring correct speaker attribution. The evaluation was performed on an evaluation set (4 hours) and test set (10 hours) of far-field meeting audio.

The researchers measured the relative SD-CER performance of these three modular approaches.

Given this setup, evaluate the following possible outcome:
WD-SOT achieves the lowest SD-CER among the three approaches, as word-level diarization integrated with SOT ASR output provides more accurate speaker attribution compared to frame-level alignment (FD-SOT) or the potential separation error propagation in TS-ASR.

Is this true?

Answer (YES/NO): NO